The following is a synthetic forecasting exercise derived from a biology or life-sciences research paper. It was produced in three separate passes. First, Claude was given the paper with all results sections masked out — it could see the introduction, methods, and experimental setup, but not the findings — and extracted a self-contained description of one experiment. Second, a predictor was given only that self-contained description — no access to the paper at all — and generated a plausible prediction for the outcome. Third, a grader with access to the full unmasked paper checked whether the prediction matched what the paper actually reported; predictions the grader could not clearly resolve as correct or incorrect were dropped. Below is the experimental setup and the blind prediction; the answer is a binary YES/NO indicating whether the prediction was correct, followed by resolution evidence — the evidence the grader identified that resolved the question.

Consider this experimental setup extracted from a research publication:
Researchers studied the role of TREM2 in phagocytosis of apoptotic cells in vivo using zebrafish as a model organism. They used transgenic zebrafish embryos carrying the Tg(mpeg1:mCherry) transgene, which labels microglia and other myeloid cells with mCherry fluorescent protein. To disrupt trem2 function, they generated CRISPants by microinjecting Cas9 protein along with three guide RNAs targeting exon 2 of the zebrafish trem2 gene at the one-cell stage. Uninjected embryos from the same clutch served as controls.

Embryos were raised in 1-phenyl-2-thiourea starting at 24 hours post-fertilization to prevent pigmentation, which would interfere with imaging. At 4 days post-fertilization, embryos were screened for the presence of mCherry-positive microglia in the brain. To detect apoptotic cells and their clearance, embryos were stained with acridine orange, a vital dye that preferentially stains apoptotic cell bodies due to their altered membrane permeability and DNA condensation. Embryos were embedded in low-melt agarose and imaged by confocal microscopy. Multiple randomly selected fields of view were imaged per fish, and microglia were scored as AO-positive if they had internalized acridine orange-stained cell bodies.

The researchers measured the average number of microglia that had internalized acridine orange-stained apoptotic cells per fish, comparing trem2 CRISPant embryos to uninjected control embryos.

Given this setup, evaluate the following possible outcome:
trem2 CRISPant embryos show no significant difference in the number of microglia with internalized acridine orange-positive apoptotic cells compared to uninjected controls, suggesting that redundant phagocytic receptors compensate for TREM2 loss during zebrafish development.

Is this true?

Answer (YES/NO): NO